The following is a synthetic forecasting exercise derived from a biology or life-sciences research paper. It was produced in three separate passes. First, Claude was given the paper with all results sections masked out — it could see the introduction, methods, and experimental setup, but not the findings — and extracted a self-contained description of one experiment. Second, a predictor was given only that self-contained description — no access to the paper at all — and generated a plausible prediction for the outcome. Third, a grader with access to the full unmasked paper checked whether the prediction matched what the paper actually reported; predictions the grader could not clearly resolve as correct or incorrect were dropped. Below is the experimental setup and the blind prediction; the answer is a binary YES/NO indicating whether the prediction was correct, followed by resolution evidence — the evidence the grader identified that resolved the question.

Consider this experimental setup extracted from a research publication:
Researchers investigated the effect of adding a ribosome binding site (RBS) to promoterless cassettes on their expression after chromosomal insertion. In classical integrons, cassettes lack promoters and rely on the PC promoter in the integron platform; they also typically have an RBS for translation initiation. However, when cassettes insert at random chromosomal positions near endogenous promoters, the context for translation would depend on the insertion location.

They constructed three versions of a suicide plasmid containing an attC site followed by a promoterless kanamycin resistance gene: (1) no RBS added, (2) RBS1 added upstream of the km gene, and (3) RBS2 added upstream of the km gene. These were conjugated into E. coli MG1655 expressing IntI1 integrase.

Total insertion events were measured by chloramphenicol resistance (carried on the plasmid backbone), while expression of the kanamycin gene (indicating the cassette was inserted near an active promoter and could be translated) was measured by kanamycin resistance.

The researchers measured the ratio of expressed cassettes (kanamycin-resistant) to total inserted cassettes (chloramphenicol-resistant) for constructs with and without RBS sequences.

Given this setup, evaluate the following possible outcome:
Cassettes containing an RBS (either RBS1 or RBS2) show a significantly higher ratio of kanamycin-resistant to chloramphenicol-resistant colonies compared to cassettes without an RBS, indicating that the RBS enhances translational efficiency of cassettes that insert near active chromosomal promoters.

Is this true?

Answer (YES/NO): YES